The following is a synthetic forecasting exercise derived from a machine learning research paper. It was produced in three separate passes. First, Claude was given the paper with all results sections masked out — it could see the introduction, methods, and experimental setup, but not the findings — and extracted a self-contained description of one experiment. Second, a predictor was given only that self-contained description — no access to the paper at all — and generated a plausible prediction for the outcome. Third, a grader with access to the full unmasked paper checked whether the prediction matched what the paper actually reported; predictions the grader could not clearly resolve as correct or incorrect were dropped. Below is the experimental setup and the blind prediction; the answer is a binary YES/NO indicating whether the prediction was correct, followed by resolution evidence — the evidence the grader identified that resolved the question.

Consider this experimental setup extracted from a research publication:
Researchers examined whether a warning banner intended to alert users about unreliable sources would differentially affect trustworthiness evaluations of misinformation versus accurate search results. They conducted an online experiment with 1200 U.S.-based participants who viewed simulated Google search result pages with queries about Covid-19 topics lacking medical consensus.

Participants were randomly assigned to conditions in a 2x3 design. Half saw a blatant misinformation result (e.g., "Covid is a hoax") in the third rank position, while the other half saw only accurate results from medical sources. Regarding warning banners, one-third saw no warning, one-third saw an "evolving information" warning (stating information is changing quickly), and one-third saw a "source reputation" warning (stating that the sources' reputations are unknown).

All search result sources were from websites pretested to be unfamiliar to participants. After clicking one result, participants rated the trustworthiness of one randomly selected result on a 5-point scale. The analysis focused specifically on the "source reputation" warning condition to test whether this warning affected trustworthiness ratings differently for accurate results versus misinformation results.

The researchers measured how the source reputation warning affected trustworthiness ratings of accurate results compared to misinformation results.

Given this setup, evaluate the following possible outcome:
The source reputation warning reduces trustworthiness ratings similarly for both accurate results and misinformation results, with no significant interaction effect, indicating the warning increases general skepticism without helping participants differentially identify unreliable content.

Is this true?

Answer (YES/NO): NO